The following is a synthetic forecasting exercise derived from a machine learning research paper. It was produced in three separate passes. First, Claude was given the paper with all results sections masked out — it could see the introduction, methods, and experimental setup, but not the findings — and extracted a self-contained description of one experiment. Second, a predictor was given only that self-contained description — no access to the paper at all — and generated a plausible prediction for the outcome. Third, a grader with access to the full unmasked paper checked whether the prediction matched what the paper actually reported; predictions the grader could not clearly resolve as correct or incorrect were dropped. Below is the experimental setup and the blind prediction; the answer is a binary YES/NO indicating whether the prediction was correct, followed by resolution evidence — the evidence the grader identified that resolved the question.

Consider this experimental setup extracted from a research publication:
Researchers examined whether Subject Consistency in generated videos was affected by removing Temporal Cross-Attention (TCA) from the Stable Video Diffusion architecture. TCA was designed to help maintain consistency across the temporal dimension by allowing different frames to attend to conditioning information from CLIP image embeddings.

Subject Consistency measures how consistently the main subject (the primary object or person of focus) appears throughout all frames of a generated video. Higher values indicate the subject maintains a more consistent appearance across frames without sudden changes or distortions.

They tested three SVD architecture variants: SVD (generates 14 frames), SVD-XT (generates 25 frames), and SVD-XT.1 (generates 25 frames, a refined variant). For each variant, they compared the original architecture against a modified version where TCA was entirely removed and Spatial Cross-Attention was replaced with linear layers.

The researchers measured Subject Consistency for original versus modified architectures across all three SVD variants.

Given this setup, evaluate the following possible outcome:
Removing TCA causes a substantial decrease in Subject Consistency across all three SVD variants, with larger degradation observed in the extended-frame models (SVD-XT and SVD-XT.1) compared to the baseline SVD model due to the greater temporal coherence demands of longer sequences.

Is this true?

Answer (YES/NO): NO